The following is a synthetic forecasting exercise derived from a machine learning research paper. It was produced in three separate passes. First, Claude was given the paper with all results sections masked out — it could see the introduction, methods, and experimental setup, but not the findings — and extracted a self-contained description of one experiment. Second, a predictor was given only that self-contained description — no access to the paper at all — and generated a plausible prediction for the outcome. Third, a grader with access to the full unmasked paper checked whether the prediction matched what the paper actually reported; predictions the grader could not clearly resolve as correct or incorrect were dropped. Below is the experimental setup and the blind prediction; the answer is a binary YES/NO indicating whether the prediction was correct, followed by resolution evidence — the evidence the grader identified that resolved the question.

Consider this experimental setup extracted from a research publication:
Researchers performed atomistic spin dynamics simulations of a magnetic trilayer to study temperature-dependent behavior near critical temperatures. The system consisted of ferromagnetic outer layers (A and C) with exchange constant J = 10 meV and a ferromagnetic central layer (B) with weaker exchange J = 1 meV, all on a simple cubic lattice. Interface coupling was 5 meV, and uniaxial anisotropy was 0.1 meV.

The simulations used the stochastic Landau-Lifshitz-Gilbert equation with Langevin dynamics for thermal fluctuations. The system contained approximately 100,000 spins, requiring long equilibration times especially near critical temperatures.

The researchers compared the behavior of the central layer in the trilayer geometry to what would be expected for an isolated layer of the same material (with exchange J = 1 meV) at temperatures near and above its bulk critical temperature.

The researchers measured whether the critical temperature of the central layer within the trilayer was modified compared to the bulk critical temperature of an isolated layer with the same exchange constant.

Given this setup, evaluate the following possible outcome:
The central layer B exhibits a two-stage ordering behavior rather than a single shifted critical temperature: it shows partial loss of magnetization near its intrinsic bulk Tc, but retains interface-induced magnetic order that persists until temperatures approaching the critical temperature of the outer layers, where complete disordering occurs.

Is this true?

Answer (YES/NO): NO